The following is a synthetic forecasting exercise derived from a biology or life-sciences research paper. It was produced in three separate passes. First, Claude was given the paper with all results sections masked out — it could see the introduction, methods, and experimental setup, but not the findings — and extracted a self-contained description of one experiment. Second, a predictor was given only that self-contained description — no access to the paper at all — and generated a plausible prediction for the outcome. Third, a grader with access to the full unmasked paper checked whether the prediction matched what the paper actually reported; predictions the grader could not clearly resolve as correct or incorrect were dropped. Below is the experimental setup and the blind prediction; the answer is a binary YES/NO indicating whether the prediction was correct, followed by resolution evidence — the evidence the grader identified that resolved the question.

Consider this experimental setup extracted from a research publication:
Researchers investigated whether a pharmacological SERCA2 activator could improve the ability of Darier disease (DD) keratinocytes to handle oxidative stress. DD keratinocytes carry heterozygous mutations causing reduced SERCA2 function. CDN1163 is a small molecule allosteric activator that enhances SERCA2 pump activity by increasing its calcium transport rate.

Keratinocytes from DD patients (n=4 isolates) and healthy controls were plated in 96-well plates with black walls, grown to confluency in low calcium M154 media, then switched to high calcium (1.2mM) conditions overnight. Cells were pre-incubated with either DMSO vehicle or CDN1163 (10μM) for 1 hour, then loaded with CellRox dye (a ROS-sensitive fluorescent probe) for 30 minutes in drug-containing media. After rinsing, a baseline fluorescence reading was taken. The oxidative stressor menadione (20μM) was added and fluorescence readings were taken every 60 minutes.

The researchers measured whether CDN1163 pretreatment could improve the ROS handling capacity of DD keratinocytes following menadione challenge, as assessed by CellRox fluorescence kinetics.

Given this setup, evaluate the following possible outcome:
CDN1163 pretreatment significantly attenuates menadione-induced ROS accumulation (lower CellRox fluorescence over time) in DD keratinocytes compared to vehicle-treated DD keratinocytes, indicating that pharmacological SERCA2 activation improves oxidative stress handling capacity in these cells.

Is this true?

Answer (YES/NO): YES